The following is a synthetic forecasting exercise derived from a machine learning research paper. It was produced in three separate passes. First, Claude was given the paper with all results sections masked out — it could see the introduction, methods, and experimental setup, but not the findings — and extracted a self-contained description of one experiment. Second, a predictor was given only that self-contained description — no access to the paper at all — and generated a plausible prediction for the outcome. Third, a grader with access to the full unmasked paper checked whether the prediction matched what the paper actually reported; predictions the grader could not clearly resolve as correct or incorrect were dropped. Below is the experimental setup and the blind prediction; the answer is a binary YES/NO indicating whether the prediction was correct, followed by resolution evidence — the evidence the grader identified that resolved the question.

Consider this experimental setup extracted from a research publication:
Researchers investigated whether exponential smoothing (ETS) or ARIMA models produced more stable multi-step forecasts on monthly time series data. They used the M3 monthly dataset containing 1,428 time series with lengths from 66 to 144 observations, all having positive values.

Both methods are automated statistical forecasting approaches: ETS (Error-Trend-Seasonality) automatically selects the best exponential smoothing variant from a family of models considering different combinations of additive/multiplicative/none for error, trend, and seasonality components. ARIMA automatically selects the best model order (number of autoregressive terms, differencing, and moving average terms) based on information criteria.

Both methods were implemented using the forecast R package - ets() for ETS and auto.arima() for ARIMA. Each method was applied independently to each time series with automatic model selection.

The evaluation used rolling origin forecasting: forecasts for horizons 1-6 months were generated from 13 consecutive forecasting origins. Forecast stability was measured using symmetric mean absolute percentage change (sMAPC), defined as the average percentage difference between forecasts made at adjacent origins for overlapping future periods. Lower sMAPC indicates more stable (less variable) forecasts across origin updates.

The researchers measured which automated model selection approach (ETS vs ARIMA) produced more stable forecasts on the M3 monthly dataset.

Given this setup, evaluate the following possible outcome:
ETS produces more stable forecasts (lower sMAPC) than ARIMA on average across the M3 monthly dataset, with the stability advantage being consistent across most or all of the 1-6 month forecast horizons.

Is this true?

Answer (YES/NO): NO